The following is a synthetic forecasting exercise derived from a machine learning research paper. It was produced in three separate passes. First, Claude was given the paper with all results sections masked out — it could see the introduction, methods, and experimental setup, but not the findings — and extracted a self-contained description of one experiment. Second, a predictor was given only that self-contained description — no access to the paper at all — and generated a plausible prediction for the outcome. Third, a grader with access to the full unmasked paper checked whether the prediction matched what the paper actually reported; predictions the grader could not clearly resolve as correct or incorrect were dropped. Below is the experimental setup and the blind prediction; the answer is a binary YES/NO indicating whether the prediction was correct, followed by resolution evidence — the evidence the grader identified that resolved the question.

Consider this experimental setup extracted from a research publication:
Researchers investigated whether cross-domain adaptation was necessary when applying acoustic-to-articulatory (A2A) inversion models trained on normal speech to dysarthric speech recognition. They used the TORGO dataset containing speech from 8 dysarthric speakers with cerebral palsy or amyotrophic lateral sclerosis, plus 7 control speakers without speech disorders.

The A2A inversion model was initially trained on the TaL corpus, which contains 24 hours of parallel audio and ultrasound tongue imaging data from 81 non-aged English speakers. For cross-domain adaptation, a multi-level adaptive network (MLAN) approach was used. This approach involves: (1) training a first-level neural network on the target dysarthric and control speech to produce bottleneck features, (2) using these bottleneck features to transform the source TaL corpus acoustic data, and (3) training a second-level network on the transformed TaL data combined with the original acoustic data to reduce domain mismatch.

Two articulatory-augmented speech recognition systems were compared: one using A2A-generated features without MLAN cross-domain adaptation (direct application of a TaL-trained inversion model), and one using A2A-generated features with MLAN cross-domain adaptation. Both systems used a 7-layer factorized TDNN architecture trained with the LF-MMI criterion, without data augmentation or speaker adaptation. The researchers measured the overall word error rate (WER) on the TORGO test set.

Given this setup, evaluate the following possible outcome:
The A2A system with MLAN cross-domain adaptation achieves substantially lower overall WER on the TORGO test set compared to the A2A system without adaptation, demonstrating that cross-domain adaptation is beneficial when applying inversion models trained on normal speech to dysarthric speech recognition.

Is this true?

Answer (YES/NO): YES